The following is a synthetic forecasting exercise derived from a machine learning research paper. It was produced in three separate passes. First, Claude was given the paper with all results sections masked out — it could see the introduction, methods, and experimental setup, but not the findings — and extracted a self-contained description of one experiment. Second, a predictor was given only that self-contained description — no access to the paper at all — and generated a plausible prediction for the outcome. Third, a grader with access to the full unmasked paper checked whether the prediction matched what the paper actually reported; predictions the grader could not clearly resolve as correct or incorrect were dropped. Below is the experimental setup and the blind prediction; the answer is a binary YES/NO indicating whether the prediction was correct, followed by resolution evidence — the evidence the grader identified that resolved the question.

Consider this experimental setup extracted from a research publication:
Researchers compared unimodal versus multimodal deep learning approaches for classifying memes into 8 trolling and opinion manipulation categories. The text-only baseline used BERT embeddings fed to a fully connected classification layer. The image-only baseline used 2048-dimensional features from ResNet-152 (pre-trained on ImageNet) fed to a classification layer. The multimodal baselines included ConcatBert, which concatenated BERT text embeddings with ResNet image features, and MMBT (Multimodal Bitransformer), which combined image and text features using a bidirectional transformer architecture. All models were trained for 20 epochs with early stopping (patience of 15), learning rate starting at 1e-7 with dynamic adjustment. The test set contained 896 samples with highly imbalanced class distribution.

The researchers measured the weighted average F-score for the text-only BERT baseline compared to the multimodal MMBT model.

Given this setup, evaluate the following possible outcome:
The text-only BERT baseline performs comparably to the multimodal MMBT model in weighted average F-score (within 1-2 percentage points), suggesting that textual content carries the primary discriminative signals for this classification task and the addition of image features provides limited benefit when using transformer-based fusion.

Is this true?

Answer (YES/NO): NO